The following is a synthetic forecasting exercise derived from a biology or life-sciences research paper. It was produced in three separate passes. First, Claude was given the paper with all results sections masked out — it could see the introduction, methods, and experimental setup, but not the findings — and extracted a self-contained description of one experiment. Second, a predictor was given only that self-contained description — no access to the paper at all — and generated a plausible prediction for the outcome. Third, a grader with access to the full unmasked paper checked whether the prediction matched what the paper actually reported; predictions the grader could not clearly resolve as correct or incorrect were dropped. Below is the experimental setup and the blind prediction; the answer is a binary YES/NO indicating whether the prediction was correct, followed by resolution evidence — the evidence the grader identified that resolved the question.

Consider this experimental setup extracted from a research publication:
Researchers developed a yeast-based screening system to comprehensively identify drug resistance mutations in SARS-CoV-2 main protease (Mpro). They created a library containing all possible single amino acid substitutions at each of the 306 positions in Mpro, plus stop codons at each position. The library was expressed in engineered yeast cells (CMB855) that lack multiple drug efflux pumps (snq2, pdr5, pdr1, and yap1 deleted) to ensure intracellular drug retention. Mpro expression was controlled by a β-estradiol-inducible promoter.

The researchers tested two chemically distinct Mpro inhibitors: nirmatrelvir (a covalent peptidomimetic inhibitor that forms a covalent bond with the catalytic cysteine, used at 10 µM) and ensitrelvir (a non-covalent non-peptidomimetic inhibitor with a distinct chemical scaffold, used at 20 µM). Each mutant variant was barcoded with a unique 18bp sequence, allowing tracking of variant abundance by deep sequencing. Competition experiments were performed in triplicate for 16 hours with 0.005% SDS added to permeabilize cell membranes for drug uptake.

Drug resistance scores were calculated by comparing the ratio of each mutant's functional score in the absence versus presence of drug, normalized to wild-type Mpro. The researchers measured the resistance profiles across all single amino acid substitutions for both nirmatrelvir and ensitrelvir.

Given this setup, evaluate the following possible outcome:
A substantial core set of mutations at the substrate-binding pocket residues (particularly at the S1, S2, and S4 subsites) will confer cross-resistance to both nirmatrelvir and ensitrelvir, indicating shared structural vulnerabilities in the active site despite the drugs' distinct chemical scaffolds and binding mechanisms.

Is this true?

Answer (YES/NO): NO